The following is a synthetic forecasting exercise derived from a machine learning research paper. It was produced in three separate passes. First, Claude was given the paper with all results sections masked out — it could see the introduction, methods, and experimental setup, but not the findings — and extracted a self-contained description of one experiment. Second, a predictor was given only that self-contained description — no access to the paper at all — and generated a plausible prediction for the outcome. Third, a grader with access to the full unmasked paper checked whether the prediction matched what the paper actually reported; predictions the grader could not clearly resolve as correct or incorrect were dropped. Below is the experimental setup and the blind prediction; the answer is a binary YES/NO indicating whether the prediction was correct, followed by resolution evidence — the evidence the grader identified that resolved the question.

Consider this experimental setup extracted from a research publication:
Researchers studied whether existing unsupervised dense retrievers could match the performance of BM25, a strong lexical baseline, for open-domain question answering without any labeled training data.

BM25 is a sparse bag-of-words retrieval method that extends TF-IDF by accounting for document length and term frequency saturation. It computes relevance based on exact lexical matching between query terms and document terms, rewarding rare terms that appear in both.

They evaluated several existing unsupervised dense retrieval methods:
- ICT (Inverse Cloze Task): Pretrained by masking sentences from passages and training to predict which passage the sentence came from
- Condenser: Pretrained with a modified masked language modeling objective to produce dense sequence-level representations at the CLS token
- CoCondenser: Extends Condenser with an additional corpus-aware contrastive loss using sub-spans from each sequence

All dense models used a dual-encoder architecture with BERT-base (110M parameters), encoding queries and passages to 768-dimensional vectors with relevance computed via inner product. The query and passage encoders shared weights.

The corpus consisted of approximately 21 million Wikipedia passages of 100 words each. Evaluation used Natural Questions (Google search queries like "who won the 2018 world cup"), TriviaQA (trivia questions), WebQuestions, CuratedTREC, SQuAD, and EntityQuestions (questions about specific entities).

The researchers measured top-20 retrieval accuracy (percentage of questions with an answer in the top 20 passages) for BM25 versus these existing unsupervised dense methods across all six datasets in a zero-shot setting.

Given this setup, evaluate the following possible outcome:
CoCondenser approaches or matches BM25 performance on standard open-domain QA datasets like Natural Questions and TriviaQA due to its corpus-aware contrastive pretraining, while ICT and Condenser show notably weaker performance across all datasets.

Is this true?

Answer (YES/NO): NO